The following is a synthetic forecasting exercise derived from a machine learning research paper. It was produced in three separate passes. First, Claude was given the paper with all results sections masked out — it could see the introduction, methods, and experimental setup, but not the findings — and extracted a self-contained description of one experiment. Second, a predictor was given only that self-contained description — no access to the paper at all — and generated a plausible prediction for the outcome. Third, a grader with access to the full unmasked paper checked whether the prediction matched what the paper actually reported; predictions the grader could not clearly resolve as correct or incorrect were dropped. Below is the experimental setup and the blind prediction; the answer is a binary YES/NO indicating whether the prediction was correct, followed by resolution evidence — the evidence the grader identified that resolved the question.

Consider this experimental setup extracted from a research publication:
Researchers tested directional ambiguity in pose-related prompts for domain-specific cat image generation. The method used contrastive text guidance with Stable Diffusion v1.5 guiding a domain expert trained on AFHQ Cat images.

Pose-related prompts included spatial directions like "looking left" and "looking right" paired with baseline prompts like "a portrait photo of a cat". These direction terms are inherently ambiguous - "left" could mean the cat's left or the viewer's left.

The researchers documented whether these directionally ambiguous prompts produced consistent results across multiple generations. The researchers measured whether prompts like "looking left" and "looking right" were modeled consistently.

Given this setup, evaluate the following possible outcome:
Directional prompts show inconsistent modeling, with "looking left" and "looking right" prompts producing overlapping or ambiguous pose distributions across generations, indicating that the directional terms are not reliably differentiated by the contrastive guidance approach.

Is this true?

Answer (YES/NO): YES